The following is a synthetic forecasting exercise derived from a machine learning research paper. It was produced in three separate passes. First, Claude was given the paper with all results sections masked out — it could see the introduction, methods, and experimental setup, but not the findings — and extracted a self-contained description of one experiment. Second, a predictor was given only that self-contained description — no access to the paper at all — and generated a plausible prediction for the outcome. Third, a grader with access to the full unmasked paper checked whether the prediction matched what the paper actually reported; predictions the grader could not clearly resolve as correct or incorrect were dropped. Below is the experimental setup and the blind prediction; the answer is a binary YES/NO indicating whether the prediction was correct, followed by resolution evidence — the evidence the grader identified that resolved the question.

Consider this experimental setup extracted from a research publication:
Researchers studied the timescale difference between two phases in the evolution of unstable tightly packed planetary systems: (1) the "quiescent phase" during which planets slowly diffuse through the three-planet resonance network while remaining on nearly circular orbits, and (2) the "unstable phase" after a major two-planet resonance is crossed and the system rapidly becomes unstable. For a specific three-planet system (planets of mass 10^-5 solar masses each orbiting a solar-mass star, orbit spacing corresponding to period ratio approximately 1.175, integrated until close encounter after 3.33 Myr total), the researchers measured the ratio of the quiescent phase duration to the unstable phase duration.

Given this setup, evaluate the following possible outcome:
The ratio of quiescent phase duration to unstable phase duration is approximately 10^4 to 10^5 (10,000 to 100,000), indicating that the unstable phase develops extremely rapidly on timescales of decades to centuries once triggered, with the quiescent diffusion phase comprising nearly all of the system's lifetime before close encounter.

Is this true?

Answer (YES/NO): NO